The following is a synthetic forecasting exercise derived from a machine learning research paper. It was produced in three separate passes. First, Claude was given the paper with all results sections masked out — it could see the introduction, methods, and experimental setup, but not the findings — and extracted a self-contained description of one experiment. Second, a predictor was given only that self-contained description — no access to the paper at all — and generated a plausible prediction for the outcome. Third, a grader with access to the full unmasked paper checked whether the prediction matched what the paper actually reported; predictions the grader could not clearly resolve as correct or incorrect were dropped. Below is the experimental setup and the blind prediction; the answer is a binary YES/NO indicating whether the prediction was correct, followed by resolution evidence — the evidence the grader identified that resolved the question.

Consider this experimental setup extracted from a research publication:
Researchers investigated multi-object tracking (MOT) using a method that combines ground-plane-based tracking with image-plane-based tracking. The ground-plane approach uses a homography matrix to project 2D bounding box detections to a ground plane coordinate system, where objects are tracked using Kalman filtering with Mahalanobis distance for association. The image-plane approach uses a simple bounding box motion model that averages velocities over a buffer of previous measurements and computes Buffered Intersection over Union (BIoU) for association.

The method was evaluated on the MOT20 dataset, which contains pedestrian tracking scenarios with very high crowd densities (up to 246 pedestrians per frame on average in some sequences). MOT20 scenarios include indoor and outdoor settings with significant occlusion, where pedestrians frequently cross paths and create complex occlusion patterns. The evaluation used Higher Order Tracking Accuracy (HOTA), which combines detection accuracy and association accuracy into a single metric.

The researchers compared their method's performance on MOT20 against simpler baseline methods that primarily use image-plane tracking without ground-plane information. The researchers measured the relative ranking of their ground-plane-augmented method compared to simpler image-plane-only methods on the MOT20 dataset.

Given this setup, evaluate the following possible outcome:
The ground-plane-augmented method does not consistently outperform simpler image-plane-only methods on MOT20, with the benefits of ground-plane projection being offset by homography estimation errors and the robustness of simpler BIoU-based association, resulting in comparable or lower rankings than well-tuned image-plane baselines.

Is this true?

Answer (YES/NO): YES